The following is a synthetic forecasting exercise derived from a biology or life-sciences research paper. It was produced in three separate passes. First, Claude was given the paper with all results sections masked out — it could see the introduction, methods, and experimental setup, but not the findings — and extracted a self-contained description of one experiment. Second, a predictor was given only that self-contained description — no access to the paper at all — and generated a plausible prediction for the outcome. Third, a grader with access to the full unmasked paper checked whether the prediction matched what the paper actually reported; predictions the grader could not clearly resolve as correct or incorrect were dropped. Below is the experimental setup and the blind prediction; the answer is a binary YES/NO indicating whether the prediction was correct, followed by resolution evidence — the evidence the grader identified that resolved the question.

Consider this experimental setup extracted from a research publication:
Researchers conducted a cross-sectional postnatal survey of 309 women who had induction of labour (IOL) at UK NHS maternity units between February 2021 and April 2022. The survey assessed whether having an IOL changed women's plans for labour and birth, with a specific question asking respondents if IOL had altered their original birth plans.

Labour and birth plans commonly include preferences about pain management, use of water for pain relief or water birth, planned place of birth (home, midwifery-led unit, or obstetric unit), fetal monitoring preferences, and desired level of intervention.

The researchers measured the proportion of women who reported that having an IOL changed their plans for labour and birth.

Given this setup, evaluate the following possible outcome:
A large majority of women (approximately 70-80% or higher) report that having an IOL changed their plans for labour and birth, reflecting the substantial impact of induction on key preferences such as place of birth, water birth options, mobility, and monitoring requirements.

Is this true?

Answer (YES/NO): NO